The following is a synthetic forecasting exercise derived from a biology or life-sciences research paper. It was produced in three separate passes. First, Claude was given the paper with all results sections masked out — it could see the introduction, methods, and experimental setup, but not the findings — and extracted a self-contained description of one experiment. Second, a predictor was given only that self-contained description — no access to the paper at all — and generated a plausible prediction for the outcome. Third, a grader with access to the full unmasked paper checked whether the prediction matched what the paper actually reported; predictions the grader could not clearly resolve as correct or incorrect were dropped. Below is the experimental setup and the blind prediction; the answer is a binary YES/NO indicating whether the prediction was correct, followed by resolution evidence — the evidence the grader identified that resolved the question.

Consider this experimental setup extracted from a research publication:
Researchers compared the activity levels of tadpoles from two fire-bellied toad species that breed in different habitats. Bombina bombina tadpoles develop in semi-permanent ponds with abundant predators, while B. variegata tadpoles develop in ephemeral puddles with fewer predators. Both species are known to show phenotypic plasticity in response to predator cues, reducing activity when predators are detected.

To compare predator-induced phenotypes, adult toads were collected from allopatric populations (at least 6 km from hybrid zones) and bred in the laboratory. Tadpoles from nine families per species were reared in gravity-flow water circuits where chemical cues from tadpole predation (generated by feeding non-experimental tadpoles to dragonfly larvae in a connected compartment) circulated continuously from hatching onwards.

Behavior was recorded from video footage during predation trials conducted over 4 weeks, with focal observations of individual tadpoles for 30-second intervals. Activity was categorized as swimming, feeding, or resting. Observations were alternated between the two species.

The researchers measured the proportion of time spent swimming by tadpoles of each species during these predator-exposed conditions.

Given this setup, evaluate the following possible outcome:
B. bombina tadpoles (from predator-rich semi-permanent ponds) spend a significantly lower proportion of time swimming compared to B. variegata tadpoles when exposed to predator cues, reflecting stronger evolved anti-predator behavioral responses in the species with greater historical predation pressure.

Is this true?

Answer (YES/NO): YES